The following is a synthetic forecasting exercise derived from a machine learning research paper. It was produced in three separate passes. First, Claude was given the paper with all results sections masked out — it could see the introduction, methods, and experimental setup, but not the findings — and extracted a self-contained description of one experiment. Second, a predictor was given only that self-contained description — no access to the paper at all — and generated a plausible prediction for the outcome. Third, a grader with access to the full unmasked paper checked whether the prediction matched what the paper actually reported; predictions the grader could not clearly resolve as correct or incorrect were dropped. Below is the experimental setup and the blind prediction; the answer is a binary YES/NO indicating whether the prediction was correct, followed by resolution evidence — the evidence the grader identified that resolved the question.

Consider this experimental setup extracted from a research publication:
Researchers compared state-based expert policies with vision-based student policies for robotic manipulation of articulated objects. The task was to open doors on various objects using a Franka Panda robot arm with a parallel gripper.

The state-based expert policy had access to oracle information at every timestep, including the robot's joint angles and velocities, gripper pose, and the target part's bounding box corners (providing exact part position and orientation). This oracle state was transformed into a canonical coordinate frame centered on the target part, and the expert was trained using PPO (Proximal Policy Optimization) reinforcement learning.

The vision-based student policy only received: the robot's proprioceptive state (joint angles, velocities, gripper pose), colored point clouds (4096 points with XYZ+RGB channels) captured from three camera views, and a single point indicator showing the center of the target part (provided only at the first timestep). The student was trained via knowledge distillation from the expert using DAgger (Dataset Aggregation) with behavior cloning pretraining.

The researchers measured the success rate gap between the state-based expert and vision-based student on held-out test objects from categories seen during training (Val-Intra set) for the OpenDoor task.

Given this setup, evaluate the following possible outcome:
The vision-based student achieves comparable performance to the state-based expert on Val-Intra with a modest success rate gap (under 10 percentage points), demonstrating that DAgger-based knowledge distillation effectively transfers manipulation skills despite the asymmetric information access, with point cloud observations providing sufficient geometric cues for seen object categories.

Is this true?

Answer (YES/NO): YES